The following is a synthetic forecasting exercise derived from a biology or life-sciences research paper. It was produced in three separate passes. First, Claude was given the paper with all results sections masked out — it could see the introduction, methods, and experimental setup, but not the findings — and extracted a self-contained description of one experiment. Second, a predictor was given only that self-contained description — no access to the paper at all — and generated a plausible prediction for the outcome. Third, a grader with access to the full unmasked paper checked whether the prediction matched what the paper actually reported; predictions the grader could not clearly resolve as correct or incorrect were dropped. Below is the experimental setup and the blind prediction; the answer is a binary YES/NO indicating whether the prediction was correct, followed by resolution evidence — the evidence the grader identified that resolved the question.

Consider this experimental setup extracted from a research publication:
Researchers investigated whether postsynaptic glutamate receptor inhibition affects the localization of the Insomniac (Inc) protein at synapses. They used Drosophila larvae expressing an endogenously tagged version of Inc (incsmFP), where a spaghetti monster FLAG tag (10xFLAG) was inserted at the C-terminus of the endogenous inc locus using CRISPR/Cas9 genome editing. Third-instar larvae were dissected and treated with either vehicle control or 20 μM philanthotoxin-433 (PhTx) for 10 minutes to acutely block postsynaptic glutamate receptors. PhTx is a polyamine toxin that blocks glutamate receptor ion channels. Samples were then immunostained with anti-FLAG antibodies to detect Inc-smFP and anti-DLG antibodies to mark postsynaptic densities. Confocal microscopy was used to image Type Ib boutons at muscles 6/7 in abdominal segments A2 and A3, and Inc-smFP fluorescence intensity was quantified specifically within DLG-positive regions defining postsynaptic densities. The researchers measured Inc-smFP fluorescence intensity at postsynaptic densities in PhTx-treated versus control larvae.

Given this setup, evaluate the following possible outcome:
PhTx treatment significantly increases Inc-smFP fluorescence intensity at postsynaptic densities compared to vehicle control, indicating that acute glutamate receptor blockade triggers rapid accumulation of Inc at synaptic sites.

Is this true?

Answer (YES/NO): YES